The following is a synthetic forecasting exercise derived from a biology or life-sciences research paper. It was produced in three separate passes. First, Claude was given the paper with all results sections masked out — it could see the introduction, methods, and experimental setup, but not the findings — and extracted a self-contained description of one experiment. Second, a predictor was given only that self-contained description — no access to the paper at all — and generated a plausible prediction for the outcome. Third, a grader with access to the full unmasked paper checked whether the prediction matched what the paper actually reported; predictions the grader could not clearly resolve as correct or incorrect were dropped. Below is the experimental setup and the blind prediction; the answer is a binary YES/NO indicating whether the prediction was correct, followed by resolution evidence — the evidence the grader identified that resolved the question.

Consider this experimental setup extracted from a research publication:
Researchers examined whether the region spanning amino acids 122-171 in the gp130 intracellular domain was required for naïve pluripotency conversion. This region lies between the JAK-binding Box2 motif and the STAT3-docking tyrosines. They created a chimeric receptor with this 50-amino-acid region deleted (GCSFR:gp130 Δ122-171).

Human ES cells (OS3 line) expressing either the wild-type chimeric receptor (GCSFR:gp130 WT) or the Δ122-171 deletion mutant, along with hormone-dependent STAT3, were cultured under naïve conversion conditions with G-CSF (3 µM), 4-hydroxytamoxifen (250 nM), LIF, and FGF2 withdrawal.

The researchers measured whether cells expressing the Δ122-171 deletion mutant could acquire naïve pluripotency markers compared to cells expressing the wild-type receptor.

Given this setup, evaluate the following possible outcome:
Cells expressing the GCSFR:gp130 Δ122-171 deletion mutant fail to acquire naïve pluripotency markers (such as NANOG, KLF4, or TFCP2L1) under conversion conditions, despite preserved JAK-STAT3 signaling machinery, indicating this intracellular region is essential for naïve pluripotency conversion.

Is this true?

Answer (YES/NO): NO